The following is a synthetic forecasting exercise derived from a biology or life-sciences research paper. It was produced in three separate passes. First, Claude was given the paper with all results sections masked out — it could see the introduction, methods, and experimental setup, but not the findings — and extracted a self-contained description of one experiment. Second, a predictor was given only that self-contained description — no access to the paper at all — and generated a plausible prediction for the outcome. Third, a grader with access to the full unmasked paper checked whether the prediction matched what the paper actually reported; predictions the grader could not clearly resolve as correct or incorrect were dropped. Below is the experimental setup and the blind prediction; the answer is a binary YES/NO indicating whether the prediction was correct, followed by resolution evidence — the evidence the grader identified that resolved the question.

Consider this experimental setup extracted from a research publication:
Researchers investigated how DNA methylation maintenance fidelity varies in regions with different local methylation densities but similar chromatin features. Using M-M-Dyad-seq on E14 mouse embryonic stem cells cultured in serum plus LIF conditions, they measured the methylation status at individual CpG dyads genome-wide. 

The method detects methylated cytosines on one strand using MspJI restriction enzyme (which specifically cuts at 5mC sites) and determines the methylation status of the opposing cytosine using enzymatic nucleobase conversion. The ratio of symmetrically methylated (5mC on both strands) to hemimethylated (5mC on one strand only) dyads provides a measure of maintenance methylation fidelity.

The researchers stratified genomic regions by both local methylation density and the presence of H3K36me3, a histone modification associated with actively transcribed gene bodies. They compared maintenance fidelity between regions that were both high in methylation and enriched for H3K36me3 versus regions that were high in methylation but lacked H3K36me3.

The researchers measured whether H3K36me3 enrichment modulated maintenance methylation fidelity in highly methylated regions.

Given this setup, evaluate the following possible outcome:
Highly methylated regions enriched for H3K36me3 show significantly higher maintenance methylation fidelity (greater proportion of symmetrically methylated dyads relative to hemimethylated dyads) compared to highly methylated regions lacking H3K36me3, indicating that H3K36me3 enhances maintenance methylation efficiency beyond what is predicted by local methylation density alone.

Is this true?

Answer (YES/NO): NO